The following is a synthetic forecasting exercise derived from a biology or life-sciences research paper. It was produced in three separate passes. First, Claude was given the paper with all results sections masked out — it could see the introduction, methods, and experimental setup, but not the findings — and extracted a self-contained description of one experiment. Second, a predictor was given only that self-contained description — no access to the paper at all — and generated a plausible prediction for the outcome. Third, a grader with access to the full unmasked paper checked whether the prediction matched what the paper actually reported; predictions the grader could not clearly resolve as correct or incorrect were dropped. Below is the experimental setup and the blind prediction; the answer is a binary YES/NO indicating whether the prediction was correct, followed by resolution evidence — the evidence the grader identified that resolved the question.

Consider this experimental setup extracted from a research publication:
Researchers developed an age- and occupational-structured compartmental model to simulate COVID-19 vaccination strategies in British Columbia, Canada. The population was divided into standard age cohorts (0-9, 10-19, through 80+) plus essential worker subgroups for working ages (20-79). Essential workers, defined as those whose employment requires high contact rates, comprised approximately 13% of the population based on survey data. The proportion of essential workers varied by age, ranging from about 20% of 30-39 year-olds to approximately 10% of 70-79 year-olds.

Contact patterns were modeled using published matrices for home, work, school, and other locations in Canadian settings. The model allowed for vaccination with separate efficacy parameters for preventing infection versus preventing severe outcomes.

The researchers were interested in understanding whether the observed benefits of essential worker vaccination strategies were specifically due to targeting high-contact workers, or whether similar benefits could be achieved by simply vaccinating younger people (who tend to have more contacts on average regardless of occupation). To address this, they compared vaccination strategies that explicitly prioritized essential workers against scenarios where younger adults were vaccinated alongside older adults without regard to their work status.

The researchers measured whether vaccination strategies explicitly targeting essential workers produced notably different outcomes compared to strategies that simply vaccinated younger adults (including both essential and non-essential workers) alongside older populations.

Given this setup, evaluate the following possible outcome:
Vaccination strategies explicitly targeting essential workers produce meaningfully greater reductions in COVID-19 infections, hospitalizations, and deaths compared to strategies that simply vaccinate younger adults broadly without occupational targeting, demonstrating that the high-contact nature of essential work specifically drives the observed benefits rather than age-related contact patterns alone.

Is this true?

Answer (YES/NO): NO